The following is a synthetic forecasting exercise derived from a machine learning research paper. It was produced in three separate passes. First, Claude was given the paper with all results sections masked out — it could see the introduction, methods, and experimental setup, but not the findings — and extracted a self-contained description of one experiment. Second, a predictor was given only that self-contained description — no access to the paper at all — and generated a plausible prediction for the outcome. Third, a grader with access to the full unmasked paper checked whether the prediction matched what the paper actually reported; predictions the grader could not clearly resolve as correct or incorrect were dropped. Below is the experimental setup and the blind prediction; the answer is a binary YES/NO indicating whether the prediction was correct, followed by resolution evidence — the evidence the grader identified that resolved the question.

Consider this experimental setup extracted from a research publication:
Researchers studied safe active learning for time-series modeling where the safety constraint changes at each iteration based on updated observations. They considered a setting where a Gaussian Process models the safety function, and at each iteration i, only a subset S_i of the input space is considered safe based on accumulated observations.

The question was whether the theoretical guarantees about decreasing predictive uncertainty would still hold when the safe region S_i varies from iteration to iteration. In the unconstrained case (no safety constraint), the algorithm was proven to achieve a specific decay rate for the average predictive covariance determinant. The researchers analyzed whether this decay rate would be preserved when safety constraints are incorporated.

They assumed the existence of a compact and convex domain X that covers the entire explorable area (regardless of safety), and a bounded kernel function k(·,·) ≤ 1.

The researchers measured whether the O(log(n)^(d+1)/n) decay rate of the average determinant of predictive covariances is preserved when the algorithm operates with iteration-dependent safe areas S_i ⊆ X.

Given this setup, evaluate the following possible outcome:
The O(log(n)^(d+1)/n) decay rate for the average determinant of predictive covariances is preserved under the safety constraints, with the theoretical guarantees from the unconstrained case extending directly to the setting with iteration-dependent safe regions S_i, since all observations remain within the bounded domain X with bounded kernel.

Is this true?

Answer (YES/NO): YES